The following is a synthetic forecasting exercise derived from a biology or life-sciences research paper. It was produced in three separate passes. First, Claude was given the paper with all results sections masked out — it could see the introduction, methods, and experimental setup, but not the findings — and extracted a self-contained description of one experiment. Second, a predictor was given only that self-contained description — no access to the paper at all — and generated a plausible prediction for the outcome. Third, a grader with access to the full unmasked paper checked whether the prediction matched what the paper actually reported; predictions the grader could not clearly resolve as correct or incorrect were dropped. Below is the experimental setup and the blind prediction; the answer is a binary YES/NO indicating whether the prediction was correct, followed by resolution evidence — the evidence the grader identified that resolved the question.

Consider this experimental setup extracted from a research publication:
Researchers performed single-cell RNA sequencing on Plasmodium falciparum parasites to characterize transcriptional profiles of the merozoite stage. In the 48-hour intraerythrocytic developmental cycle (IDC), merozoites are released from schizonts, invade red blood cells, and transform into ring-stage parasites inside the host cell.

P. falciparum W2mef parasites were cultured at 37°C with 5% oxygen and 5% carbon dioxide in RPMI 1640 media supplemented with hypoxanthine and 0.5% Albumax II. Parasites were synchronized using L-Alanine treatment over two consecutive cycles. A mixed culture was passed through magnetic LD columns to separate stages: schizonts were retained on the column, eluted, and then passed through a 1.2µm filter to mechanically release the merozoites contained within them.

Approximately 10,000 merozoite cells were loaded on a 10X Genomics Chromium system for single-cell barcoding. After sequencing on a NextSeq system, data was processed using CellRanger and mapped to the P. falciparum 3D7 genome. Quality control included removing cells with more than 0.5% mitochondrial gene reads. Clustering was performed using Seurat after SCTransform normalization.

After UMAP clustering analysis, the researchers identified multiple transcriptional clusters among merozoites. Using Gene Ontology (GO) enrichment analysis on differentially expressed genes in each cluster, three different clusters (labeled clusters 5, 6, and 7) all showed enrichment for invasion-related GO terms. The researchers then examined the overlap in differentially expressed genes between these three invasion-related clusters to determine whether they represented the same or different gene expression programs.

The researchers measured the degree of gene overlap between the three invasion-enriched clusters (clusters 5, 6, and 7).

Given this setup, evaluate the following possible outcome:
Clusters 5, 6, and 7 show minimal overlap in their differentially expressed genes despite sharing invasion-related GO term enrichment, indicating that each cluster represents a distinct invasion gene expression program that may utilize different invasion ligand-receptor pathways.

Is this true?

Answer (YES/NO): NO